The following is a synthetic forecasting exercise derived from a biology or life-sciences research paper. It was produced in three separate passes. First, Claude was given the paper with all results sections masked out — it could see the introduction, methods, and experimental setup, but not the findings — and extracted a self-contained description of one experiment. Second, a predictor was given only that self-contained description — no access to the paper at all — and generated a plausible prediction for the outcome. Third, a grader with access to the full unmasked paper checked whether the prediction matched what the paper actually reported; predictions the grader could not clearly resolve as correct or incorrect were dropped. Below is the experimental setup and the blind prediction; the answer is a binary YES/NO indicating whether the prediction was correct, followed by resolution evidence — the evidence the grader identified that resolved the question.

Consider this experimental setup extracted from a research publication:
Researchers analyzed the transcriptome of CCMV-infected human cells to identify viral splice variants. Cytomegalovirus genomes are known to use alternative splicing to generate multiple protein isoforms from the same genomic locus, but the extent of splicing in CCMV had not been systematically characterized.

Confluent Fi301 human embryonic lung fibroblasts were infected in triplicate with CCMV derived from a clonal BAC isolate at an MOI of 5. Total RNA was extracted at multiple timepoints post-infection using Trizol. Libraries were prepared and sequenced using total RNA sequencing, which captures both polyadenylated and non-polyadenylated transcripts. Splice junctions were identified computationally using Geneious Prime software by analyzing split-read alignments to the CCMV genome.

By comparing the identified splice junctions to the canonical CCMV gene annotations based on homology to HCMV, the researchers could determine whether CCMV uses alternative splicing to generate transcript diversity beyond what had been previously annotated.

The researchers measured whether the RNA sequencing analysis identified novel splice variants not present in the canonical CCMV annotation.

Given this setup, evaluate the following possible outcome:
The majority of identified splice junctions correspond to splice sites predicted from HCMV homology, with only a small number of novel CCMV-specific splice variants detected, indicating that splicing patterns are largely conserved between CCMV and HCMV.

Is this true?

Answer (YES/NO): NO